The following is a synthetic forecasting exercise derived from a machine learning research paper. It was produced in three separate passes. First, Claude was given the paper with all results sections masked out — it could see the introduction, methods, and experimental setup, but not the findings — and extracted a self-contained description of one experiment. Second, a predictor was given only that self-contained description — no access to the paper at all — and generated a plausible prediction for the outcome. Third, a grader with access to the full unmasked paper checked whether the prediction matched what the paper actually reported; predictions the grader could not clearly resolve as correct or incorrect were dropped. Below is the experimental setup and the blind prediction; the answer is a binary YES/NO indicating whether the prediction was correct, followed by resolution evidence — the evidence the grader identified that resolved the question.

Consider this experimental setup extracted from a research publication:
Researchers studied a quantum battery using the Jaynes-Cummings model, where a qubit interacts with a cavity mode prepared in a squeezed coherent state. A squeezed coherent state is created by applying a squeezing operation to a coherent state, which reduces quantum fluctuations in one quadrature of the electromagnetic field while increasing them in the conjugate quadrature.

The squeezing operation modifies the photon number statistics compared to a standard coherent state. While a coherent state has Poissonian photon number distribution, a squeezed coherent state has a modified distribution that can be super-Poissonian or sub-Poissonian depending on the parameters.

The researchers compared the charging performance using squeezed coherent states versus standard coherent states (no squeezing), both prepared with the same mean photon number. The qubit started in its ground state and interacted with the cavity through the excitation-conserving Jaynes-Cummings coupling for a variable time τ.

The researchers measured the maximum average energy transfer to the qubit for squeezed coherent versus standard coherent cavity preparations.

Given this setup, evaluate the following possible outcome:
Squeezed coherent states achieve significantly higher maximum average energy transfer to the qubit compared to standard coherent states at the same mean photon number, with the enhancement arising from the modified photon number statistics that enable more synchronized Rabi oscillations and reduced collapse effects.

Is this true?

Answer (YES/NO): NO